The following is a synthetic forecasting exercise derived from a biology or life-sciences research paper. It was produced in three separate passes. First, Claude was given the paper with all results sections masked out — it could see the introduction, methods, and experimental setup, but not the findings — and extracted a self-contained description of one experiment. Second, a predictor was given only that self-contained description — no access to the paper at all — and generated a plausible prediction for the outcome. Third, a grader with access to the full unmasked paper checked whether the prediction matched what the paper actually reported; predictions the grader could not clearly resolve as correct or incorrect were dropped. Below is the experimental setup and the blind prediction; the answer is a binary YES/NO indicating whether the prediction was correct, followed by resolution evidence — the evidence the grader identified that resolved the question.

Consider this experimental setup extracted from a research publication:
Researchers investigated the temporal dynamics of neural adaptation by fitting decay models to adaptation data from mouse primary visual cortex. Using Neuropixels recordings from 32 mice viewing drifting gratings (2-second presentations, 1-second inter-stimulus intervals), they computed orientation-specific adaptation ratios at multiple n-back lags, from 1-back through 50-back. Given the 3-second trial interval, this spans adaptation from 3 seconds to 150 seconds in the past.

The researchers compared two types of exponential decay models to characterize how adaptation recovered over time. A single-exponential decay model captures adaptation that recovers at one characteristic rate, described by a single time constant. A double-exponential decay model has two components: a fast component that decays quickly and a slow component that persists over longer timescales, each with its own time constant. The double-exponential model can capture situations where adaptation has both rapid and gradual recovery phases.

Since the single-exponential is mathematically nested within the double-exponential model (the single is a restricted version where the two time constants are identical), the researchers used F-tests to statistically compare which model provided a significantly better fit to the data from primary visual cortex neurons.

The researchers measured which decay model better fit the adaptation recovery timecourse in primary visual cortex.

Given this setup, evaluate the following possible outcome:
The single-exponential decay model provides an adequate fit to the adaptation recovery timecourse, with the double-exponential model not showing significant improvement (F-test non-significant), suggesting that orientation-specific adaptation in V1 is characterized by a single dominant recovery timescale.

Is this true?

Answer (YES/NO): NO